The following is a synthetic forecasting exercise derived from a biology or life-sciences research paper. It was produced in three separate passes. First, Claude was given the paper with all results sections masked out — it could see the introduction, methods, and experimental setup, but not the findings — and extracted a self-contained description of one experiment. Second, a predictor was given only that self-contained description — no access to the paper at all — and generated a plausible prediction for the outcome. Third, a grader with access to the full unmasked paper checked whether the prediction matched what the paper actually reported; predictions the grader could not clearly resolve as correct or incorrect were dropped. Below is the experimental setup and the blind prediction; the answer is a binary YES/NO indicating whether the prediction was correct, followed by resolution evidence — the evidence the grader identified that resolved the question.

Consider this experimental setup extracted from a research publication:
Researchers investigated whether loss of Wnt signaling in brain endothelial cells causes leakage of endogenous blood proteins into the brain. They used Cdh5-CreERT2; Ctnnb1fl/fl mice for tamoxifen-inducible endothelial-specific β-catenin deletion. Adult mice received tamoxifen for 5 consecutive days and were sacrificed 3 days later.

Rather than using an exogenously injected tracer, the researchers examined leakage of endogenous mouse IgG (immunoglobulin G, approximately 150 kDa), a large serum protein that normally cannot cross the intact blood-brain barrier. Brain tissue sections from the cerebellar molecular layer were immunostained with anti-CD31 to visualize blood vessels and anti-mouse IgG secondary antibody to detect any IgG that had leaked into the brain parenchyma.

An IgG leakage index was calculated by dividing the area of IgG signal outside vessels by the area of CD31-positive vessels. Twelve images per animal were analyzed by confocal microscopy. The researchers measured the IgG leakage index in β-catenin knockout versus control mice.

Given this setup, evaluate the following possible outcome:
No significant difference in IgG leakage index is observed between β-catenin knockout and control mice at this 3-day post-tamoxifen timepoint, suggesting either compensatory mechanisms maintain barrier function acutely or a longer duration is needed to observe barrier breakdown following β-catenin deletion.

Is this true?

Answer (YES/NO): NO